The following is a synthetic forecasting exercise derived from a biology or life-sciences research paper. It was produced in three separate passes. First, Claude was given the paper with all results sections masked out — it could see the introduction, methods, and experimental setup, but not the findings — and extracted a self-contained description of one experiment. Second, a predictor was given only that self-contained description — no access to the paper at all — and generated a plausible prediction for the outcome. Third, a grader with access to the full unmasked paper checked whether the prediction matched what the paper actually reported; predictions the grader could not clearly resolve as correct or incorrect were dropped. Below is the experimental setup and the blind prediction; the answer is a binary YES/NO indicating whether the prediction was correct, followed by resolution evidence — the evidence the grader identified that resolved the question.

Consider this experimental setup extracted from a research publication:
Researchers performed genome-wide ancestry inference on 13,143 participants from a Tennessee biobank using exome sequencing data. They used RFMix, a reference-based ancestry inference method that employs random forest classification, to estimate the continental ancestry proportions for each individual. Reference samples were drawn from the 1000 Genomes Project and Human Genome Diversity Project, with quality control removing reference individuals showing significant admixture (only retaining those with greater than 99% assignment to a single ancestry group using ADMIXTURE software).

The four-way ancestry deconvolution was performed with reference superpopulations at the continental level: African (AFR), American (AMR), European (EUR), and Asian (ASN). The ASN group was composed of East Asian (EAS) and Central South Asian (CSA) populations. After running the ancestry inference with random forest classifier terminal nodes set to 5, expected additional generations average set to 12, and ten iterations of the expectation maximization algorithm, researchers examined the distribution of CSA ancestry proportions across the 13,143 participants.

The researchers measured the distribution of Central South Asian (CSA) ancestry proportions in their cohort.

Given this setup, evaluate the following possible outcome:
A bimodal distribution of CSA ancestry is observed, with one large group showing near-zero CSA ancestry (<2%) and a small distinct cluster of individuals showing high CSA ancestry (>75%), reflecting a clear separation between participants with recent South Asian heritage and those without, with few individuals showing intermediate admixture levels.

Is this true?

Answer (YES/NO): NO